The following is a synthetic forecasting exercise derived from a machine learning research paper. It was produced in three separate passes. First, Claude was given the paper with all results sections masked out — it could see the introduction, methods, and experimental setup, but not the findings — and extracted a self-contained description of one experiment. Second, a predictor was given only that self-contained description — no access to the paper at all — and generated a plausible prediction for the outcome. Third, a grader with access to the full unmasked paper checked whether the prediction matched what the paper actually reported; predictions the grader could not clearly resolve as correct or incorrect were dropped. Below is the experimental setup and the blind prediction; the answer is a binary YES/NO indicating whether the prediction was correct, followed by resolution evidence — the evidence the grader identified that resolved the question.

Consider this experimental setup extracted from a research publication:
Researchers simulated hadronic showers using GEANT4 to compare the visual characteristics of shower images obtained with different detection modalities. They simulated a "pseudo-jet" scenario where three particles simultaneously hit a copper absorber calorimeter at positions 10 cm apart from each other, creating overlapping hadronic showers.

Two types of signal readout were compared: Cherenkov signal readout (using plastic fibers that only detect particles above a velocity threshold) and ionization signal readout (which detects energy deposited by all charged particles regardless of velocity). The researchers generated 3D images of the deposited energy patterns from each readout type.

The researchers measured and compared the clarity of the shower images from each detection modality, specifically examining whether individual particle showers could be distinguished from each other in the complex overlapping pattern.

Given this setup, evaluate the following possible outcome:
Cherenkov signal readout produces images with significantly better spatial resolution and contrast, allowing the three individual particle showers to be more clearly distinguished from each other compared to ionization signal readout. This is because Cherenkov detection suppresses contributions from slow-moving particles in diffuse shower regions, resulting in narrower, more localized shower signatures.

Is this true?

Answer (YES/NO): YES